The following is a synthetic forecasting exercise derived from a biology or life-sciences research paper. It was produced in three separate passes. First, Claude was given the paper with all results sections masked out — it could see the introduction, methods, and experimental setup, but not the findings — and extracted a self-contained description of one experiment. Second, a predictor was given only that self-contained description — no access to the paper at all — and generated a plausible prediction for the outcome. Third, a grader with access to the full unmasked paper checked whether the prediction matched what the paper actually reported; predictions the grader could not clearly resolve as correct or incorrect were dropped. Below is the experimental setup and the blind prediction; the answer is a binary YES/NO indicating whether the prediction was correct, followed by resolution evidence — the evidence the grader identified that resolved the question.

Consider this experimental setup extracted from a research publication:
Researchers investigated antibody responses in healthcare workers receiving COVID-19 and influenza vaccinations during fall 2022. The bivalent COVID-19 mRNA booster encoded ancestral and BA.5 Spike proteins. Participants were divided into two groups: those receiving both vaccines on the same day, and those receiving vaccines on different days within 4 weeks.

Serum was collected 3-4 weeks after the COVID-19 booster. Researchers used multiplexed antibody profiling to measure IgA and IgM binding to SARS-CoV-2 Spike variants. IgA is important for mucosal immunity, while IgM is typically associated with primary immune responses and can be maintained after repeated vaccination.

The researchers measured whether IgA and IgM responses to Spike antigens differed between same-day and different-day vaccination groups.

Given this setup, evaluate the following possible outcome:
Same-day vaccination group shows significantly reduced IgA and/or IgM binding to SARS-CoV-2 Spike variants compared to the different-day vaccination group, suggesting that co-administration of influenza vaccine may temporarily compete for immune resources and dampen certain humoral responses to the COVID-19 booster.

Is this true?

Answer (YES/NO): NO